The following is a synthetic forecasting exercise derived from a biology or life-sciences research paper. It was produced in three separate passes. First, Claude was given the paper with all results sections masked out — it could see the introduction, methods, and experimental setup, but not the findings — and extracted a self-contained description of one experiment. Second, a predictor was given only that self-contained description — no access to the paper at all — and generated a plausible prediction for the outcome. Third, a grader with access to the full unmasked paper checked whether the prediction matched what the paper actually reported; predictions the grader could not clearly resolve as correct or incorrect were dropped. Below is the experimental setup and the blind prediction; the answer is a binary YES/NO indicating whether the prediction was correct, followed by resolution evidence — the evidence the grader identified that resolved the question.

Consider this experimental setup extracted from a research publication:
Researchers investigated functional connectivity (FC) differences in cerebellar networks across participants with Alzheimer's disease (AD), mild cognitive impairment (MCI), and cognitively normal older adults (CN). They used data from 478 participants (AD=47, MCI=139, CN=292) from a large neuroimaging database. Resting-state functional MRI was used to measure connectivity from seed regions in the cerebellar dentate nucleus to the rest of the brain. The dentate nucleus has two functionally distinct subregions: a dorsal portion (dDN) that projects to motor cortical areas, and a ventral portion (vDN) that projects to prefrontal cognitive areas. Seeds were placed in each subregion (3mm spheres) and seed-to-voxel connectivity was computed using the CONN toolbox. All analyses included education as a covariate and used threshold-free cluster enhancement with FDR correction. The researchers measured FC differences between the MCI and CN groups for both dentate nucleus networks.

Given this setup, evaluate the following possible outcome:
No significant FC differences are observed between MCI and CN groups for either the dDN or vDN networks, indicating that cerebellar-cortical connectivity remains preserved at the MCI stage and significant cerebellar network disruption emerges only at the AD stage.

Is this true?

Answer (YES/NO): YES